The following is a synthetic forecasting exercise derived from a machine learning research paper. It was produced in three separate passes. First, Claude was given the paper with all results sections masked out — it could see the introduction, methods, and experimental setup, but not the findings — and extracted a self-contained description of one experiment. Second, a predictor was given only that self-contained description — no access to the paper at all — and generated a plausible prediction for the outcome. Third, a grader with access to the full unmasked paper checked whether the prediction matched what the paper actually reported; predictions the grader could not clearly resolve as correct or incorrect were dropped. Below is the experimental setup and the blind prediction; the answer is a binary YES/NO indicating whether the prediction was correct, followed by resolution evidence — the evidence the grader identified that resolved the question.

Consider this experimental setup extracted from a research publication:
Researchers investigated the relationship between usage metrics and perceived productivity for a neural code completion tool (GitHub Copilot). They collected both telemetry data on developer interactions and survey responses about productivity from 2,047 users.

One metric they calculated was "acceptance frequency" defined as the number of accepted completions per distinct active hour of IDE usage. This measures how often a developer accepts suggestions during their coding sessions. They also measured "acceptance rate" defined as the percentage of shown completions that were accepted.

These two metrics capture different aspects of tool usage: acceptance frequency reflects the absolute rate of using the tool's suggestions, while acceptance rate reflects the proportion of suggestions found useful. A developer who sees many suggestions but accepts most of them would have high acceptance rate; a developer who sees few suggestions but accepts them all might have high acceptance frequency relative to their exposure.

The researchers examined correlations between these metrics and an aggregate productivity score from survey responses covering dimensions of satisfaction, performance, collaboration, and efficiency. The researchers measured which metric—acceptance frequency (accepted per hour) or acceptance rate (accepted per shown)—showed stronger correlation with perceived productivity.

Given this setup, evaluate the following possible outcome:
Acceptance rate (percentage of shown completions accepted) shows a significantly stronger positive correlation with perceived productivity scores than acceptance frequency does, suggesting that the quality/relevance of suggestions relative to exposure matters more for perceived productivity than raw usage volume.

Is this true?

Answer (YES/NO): YES